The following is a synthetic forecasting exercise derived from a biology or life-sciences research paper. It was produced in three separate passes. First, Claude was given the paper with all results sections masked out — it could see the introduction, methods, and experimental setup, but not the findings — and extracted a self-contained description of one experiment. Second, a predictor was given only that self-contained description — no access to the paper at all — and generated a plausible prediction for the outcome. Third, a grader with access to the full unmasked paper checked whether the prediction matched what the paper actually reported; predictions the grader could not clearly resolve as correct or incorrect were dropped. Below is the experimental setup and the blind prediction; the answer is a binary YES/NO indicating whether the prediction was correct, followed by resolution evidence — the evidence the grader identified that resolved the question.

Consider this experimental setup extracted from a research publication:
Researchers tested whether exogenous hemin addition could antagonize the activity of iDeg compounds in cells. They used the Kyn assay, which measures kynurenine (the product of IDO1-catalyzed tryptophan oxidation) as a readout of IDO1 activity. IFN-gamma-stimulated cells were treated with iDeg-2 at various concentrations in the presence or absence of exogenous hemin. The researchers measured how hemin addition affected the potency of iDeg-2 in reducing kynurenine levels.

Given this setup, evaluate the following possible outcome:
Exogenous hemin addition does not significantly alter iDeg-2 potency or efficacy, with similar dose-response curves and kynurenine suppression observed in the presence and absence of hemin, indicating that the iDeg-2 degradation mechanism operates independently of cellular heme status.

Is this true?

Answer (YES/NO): NO